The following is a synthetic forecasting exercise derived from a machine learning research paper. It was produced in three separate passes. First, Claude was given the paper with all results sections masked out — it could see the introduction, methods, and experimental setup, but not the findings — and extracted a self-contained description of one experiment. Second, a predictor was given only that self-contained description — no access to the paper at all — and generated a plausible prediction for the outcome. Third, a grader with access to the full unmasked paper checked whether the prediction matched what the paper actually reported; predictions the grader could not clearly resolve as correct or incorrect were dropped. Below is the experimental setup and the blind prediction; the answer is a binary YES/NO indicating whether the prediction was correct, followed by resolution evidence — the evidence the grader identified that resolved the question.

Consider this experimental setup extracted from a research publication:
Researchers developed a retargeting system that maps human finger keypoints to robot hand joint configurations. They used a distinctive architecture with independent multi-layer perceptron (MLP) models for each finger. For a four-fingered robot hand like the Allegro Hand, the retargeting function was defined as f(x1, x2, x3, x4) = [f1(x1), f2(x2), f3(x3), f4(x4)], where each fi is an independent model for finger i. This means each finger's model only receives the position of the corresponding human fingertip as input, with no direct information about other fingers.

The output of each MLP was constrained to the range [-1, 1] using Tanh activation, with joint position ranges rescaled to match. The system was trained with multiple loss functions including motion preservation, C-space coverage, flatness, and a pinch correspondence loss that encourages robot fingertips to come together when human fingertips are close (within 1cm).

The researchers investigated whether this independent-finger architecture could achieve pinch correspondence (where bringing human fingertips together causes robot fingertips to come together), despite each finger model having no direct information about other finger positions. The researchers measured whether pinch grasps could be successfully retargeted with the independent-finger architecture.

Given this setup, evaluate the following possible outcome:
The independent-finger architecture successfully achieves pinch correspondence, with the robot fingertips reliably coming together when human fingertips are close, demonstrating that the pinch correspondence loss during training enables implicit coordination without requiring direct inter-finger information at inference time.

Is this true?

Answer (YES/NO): YES